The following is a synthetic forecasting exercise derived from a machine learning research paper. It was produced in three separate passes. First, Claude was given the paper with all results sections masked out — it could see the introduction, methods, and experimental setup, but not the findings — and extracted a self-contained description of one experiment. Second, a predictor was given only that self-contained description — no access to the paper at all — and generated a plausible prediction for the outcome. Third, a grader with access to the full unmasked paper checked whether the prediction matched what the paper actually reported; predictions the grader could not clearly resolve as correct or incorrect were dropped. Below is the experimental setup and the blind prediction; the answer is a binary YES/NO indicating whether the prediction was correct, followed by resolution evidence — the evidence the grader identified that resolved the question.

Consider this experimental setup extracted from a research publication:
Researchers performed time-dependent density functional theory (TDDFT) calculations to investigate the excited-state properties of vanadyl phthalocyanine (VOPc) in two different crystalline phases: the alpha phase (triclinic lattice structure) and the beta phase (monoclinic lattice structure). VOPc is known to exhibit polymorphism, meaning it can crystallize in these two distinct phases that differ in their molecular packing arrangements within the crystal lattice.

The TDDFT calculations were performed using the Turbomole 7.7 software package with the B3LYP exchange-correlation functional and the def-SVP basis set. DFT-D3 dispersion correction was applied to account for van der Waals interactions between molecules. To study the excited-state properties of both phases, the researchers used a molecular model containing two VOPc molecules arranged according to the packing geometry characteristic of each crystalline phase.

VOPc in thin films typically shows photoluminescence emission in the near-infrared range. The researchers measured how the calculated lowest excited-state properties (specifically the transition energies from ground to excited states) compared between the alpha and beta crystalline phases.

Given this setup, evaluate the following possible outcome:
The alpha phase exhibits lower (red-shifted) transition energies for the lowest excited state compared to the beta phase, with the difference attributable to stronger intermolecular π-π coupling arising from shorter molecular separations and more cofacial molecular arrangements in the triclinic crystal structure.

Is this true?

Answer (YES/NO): NO